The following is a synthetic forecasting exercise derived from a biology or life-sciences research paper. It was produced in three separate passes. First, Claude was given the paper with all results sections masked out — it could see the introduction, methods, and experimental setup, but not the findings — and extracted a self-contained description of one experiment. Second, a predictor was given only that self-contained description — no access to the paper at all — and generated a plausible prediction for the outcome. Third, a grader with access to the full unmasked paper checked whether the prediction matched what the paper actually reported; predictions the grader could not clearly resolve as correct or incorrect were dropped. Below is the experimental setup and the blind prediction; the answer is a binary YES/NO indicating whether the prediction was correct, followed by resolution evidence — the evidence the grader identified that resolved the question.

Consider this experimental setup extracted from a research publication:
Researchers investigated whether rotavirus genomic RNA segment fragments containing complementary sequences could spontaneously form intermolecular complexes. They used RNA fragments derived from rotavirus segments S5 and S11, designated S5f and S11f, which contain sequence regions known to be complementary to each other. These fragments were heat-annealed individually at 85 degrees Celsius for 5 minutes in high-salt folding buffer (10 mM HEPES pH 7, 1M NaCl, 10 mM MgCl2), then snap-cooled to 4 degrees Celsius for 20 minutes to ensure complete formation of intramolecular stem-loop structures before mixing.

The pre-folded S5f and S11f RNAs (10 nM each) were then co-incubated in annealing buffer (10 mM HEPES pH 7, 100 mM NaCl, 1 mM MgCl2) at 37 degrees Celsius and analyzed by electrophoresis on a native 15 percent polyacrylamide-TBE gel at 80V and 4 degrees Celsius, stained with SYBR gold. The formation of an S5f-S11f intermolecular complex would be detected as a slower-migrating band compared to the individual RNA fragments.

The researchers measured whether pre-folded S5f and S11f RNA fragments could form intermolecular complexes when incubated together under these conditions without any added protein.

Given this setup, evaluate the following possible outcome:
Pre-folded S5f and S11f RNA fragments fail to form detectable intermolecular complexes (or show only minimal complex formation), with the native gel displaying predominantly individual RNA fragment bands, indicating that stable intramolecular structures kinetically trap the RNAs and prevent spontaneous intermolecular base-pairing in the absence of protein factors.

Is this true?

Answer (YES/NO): NO